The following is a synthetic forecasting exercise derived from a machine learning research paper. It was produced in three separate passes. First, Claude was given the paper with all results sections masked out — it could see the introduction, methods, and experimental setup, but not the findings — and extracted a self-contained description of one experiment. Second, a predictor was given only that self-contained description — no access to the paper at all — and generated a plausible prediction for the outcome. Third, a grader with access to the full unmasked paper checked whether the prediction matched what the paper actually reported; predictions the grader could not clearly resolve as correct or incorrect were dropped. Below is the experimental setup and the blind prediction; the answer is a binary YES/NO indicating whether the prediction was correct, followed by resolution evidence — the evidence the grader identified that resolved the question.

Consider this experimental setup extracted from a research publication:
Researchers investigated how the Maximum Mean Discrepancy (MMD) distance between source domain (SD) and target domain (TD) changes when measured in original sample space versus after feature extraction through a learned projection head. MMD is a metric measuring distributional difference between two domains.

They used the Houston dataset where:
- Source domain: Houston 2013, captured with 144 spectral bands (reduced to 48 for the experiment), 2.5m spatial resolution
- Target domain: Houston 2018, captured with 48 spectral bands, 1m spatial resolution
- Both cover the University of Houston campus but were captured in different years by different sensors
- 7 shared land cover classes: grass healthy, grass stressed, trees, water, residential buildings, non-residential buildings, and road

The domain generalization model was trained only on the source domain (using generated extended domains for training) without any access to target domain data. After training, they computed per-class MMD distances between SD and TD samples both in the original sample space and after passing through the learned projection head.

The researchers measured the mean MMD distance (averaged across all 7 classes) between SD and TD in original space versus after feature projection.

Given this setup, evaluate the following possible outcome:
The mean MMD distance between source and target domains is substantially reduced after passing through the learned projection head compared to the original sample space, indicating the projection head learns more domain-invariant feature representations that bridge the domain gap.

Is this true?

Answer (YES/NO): YES